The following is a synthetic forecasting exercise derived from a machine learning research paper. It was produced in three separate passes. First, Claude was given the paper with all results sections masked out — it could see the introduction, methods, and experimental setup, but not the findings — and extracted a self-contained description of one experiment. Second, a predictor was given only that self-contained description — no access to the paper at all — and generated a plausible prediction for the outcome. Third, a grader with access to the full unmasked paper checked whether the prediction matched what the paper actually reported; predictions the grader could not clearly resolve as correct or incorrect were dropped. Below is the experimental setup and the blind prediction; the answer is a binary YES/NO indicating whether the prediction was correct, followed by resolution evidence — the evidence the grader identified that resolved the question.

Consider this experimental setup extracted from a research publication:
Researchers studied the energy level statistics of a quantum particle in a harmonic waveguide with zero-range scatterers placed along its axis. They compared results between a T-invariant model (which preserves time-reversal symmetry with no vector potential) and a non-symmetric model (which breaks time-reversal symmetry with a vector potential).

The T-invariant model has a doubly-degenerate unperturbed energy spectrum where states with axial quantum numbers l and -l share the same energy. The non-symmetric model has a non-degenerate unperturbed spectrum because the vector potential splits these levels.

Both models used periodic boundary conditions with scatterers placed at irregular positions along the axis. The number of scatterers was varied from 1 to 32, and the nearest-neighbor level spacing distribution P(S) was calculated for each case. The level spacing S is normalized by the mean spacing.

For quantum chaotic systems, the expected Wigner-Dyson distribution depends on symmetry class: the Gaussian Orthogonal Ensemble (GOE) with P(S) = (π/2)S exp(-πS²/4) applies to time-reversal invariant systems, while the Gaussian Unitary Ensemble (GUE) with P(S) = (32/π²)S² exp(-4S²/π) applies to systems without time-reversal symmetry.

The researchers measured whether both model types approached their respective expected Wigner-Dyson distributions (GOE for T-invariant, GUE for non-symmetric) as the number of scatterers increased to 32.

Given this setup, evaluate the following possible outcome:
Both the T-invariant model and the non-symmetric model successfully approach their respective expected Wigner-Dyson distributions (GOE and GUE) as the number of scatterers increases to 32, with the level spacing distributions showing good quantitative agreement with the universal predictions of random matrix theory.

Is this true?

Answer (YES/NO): NO